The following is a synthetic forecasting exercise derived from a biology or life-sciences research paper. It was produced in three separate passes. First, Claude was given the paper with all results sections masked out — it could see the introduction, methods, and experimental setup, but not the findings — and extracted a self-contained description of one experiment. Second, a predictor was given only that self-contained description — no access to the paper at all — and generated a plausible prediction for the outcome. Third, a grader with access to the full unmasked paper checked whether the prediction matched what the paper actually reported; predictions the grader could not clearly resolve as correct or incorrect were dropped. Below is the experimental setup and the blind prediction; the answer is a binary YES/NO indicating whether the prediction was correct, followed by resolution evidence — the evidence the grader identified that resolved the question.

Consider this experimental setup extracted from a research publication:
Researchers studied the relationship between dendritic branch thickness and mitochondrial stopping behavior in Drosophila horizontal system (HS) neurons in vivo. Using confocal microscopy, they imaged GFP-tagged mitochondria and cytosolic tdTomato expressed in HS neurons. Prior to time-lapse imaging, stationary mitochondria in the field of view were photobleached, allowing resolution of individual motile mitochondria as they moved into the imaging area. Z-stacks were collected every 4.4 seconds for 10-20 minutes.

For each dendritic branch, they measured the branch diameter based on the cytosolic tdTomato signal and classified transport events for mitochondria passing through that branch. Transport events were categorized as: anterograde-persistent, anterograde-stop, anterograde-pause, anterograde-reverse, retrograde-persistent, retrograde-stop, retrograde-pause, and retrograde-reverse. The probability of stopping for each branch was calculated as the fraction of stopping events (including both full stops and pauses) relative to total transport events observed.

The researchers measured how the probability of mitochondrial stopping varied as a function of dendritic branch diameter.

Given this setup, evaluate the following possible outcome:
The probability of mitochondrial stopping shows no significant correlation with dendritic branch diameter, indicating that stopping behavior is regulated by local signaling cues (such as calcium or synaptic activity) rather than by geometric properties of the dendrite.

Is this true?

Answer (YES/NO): NO